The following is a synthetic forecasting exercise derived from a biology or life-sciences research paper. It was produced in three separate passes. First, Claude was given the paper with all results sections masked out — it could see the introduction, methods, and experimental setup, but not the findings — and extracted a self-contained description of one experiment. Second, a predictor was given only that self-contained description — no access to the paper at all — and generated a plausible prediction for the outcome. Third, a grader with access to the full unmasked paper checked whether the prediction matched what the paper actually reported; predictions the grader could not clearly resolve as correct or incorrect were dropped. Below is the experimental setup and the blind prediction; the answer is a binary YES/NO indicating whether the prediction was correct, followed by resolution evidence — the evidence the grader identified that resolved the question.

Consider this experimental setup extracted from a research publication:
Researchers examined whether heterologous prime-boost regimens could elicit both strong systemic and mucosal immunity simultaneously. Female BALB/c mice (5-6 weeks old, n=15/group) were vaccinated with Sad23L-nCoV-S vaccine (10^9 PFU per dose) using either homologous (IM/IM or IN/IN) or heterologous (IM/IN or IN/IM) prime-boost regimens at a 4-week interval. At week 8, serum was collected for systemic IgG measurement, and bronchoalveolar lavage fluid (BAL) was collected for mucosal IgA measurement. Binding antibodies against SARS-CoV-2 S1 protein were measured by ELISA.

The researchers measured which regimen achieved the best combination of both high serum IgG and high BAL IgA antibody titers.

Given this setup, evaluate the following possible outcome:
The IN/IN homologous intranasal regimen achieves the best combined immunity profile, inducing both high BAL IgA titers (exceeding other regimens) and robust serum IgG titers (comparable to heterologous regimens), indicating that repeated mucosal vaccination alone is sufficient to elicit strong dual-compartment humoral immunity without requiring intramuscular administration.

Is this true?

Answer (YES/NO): YES